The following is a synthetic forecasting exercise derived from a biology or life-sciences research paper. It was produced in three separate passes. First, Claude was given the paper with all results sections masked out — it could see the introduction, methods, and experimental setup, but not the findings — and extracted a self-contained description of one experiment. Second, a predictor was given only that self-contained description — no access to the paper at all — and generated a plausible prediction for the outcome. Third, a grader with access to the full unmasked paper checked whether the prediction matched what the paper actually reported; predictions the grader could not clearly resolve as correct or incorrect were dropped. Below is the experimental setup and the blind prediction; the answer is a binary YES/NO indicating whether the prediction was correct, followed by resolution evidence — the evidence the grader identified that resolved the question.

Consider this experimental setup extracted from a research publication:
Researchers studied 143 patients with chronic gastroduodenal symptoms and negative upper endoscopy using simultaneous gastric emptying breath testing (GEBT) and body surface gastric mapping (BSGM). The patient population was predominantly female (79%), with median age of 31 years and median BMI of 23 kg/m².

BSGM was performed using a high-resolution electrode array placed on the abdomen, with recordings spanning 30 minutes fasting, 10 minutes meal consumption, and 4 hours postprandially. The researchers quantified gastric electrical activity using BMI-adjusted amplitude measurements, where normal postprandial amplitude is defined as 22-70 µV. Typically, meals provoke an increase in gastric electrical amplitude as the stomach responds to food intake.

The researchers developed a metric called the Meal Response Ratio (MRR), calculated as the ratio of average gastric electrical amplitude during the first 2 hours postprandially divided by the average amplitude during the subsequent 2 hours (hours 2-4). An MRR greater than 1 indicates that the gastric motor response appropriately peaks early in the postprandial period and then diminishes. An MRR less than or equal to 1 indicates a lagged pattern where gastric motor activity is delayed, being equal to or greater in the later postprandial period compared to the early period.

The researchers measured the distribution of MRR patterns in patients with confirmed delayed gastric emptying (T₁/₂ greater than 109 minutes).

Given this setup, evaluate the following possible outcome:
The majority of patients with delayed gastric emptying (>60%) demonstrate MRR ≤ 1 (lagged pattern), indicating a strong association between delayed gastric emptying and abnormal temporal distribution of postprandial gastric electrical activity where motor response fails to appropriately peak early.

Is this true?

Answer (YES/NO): NO